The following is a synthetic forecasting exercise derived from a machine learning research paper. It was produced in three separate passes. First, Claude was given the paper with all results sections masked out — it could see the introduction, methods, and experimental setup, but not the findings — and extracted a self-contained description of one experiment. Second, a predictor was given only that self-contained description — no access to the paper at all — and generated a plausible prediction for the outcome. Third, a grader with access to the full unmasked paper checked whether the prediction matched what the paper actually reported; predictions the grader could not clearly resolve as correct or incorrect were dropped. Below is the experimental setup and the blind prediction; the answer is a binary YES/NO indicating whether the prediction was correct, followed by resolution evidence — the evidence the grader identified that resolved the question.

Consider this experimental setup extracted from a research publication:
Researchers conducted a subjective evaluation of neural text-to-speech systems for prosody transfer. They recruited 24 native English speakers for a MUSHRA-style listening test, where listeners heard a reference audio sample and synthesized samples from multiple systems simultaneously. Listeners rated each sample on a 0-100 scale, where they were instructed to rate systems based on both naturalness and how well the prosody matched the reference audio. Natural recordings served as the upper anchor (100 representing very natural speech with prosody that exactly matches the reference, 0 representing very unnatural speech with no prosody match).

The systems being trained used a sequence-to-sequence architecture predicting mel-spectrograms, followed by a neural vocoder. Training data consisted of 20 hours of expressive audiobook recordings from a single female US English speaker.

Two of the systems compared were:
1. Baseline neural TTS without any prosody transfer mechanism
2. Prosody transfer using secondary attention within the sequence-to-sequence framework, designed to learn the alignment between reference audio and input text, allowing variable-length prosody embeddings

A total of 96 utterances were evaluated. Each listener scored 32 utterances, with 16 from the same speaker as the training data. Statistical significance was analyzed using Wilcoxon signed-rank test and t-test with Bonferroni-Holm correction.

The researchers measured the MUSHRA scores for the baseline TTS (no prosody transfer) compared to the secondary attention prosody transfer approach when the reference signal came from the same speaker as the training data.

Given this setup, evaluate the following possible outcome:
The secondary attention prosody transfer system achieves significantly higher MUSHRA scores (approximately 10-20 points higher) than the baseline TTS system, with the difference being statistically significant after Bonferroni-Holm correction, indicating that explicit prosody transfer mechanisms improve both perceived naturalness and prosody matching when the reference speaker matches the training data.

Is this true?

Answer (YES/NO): NO